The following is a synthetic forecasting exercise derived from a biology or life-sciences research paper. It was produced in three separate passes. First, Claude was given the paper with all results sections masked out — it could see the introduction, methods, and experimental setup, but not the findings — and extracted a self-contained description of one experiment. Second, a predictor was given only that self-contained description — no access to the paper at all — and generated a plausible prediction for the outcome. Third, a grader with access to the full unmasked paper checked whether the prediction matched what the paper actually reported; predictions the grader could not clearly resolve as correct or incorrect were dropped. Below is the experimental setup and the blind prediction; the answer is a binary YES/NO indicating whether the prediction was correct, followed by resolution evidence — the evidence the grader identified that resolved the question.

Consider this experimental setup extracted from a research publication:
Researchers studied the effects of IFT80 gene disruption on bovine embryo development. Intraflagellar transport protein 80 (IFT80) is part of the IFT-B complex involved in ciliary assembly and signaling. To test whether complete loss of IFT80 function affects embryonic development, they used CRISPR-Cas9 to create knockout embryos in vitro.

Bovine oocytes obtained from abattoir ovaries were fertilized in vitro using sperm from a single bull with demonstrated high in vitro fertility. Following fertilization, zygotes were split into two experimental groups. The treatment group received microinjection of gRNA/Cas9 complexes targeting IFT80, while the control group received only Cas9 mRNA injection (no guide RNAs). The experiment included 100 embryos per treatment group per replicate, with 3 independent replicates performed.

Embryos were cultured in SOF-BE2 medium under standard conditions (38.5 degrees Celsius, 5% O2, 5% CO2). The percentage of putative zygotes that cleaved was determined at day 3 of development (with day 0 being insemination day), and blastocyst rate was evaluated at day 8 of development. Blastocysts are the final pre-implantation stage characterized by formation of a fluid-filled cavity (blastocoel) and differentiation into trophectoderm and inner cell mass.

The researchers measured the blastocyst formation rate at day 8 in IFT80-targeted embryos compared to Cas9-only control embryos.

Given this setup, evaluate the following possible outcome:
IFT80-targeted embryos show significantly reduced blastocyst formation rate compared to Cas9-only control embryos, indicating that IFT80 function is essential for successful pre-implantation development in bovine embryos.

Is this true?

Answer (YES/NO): YES